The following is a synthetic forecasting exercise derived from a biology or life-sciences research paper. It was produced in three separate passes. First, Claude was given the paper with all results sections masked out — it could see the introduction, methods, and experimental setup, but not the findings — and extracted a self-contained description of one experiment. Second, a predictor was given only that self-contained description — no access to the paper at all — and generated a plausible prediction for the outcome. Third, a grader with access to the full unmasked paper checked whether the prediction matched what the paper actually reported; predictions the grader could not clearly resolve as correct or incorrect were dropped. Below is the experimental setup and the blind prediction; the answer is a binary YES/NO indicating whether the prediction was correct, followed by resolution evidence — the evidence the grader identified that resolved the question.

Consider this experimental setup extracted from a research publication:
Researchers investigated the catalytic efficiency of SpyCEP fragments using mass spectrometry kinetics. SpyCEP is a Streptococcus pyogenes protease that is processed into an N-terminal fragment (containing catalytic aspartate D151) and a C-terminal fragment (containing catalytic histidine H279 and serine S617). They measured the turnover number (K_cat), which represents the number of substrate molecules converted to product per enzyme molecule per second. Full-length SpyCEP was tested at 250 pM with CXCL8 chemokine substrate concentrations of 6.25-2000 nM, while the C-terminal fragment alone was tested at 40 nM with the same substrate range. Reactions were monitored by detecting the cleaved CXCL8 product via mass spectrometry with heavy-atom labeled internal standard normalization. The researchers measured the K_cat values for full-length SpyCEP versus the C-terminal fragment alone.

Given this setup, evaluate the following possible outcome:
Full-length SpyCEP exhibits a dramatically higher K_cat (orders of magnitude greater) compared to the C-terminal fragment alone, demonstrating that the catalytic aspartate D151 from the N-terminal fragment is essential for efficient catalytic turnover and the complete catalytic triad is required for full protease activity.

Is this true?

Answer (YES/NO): NO